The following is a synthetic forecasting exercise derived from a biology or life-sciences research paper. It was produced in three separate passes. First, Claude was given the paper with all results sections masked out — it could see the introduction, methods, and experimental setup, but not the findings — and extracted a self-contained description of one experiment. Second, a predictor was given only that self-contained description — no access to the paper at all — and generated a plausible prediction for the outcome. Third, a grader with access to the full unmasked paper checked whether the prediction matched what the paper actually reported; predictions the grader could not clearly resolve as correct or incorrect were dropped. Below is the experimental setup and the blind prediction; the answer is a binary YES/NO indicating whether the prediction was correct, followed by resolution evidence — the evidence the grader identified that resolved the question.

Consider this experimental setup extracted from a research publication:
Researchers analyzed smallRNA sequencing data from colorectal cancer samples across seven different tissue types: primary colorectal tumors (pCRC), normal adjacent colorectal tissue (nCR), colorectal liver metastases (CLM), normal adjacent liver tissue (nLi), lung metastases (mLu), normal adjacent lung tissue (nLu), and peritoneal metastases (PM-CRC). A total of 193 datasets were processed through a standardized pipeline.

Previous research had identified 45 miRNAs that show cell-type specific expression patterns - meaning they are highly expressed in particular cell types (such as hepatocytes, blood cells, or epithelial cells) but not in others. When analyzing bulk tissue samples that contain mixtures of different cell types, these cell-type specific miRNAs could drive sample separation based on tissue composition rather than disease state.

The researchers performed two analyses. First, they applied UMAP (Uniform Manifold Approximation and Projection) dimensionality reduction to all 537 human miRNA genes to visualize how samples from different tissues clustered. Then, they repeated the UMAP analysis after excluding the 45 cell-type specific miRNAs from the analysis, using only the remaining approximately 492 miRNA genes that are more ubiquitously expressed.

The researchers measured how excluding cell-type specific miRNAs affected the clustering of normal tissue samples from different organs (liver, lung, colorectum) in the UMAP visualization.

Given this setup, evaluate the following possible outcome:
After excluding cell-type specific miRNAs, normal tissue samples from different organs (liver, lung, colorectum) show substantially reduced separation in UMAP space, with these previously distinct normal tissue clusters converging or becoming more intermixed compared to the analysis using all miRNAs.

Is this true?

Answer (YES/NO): NO